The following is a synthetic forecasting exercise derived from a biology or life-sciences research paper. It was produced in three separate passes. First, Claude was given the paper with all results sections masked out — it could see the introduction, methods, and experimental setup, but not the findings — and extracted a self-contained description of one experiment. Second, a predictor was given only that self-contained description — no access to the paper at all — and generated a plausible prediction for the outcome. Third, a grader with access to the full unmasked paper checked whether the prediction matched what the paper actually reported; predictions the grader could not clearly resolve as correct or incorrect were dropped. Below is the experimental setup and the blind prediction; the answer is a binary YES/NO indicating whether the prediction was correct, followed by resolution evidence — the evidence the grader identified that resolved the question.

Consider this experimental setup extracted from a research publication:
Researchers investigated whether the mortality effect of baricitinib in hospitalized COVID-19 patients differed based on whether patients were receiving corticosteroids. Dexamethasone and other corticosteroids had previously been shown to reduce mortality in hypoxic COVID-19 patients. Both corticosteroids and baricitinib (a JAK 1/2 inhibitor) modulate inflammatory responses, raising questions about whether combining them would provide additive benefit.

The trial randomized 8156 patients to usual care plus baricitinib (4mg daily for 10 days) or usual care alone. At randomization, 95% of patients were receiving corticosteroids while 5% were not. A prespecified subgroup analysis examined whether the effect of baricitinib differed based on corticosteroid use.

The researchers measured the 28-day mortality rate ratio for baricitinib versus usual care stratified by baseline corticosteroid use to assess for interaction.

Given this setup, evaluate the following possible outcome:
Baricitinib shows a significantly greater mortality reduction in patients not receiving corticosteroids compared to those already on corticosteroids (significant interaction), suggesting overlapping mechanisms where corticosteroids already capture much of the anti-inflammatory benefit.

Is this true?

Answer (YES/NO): NO